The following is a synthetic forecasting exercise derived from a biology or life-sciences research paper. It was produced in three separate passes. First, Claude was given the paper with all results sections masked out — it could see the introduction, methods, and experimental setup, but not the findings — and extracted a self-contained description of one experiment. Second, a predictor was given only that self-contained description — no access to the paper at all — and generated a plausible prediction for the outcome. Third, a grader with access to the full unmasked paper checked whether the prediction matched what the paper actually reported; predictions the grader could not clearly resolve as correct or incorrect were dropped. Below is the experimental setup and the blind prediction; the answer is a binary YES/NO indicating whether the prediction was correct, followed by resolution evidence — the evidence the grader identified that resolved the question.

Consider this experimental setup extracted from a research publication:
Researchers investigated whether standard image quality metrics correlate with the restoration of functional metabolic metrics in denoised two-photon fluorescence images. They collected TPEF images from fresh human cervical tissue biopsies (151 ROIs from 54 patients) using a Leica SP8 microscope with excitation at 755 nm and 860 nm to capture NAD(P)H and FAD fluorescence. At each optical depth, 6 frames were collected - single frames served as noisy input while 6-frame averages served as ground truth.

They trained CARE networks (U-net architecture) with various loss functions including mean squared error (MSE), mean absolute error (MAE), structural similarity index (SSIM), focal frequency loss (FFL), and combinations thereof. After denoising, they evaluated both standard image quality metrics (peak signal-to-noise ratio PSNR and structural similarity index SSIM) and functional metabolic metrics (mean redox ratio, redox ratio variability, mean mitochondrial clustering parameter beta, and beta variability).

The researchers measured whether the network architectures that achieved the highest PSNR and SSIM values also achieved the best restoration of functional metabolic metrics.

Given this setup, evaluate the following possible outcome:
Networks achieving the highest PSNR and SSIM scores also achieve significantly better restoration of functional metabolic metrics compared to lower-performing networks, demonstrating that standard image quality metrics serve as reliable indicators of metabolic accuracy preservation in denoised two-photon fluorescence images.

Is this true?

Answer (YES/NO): NO